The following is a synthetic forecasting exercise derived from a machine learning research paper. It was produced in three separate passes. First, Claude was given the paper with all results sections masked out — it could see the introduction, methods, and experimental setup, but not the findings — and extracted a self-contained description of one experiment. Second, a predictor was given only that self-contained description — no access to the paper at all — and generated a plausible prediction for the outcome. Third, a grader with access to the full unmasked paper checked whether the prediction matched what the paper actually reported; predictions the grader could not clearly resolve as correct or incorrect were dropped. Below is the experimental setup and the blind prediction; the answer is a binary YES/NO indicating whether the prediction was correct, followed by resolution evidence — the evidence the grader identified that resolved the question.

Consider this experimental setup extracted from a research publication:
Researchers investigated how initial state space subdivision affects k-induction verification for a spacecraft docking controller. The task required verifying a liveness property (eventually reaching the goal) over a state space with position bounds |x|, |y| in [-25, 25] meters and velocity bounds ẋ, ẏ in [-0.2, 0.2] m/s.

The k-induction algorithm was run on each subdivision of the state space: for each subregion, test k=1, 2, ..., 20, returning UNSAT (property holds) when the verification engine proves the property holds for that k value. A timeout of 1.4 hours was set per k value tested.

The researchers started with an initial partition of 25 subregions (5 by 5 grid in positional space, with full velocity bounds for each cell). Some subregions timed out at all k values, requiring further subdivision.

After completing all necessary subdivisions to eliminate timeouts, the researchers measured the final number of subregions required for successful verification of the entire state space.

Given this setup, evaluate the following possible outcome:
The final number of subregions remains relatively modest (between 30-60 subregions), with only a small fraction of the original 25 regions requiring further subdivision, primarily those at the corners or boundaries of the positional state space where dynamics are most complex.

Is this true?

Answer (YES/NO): NO